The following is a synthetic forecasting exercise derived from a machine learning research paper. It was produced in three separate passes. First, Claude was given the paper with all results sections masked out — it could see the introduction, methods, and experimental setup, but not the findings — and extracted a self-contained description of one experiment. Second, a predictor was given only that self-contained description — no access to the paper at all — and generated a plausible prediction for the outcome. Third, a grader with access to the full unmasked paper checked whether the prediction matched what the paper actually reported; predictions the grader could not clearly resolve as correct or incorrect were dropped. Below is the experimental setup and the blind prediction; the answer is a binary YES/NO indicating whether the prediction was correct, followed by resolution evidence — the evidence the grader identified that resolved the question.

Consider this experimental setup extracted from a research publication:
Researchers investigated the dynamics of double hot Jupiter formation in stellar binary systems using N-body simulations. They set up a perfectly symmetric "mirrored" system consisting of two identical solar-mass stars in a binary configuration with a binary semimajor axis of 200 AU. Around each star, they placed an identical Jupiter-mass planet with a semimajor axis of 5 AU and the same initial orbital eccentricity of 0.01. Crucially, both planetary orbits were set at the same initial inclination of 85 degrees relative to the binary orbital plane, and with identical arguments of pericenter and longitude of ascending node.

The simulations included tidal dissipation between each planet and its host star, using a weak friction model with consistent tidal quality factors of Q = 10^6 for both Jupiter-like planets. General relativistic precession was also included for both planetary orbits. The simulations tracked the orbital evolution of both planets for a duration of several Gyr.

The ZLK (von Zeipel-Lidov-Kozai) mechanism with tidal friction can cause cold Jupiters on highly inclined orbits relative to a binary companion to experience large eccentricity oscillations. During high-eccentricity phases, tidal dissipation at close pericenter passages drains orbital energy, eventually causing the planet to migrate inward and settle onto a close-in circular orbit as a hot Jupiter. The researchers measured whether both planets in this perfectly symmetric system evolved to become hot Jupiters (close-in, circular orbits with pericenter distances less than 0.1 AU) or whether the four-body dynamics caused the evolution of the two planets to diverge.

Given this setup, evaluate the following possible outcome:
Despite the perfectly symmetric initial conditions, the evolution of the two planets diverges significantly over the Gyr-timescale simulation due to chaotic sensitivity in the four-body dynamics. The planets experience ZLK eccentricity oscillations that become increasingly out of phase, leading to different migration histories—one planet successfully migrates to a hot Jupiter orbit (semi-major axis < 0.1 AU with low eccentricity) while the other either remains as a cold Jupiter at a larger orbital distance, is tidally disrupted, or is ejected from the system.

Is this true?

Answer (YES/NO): NO